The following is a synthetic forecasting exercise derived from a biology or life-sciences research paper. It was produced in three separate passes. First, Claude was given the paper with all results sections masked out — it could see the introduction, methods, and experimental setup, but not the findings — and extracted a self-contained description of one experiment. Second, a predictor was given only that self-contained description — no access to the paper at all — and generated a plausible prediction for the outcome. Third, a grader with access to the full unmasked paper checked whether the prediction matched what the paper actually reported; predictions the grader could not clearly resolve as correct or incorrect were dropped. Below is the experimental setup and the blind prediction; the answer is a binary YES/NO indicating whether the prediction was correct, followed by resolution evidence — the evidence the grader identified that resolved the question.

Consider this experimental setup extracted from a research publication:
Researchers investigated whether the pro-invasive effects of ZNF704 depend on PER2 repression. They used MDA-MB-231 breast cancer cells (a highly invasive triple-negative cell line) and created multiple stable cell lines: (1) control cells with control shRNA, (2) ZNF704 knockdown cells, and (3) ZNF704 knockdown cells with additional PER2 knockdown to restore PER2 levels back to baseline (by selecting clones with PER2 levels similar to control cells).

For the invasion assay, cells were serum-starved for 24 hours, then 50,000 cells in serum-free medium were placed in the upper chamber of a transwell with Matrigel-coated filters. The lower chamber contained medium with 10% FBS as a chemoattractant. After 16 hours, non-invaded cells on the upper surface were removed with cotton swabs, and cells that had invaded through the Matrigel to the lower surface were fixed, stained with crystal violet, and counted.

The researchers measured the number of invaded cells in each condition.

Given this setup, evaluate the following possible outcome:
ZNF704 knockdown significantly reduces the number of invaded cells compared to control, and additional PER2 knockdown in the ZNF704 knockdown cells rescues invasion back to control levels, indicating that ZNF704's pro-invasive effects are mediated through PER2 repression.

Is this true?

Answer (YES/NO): NO